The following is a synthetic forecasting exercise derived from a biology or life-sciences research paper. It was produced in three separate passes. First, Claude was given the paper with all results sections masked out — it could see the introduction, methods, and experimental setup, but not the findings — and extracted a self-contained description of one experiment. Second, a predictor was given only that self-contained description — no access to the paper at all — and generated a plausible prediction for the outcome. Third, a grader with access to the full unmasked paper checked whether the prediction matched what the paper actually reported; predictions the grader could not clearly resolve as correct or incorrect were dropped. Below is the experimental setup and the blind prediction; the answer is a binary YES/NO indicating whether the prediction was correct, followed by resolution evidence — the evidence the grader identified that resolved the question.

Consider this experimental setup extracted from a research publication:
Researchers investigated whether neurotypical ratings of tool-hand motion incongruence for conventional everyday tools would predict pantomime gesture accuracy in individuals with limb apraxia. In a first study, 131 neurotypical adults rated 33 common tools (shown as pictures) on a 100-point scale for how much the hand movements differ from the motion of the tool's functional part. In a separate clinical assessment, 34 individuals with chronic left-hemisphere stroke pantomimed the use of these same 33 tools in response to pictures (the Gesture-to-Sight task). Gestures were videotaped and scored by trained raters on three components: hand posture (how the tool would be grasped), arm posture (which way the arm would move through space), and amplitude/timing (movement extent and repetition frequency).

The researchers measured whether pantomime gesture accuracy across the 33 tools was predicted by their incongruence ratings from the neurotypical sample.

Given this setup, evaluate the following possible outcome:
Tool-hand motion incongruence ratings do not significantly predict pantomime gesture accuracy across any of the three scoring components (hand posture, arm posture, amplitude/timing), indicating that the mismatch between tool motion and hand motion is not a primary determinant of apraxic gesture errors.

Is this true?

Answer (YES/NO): NO